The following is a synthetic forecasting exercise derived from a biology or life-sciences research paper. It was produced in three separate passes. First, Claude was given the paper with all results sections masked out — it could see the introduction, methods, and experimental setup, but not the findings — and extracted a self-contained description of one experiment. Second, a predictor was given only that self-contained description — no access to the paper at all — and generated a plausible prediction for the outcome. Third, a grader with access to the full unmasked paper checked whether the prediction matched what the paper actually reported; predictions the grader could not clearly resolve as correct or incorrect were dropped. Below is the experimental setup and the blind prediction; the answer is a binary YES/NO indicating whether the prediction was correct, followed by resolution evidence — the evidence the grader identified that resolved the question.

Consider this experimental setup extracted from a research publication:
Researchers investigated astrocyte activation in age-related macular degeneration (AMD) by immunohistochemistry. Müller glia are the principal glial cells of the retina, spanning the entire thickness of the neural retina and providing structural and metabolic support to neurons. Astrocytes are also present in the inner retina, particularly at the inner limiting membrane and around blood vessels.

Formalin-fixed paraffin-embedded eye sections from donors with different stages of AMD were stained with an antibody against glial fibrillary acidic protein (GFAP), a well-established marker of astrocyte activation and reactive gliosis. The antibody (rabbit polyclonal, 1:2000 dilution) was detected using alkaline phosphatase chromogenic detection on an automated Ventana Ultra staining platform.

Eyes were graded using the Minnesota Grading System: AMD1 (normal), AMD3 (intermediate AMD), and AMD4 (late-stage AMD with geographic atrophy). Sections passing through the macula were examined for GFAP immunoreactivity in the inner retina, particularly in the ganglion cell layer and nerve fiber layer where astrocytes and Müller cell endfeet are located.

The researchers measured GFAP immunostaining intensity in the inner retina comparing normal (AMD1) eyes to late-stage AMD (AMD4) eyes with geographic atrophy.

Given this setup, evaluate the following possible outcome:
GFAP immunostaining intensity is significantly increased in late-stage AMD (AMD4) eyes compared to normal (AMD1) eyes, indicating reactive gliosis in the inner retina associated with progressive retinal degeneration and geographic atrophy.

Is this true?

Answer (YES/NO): YES